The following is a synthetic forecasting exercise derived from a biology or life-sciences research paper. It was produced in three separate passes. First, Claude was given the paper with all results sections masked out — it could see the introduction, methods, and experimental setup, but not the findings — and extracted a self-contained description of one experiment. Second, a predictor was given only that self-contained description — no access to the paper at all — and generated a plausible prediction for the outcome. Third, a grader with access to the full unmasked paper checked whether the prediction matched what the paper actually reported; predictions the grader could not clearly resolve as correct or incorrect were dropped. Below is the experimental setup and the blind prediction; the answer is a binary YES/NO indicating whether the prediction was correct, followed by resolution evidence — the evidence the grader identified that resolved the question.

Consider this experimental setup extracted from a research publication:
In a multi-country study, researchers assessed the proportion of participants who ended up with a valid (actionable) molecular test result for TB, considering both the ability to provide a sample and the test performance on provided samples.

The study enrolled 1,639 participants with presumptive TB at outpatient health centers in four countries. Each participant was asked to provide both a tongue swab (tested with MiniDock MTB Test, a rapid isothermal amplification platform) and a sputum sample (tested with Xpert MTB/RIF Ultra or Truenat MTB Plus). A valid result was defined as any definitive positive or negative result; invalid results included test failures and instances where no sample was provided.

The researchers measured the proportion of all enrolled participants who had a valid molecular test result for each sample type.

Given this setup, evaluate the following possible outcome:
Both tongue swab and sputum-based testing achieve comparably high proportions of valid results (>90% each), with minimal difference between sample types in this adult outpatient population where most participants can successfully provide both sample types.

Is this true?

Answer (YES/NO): NO